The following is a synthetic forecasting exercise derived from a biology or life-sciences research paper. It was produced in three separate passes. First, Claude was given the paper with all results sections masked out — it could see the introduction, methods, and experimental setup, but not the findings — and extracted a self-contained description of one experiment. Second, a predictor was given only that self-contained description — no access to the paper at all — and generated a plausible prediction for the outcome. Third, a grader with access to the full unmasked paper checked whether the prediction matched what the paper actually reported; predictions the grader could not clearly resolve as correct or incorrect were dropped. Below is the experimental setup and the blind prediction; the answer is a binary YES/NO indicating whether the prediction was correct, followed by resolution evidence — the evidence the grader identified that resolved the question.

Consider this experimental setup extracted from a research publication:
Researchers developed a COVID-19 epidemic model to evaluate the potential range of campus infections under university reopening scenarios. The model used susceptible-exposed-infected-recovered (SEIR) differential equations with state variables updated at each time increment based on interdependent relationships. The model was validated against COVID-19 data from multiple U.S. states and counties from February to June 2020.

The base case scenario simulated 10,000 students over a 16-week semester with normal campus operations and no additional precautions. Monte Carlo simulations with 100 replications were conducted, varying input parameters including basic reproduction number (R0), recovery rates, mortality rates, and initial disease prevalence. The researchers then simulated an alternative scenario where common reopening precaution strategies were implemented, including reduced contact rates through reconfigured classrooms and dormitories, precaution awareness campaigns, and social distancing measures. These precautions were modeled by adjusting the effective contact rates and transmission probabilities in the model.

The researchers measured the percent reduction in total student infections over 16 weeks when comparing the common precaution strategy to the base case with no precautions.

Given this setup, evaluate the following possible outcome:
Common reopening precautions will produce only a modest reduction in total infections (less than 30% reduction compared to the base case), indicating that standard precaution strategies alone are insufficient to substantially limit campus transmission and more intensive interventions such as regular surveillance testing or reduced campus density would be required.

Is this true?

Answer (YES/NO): YES